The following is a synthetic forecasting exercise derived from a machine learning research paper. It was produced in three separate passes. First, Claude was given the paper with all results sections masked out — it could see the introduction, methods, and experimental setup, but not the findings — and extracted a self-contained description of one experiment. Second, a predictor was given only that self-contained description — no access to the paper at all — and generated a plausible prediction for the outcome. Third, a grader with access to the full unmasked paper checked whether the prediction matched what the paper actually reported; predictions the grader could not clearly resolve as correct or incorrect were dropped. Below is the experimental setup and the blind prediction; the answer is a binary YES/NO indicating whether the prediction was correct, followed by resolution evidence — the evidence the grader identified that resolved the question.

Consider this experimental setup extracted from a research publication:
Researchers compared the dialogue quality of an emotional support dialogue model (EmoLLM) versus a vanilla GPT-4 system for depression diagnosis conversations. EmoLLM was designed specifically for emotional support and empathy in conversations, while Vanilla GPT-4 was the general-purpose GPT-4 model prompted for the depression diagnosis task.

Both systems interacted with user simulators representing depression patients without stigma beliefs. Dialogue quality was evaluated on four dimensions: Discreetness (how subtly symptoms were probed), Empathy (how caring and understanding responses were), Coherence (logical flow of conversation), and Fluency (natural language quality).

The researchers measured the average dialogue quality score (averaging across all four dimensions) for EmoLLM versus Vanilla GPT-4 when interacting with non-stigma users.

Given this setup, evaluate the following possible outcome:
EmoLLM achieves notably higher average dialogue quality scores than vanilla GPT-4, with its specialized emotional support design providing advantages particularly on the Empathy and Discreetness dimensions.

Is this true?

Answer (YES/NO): NO